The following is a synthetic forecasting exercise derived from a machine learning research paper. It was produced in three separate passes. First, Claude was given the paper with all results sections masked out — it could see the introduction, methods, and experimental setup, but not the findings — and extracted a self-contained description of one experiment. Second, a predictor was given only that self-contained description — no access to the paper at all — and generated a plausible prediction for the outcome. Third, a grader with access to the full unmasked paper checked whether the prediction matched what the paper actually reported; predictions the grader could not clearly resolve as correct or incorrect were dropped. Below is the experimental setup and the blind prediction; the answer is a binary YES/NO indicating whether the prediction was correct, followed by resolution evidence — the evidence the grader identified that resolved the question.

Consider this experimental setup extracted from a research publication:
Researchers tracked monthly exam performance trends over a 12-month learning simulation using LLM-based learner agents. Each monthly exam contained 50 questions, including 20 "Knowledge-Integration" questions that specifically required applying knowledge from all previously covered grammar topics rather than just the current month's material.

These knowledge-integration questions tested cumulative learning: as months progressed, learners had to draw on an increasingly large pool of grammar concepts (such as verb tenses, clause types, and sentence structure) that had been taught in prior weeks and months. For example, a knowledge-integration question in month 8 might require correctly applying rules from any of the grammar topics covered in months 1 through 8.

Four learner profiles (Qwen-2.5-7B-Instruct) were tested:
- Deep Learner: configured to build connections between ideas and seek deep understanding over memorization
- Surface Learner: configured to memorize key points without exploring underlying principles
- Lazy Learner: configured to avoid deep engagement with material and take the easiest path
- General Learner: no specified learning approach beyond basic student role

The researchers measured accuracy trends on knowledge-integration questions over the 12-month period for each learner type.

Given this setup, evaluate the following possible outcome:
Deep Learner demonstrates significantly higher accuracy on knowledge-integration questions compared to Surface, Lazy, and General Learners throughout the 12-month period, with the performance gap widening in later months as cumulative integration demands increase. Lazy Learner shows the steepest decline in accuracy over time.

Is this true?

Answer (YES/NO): NO